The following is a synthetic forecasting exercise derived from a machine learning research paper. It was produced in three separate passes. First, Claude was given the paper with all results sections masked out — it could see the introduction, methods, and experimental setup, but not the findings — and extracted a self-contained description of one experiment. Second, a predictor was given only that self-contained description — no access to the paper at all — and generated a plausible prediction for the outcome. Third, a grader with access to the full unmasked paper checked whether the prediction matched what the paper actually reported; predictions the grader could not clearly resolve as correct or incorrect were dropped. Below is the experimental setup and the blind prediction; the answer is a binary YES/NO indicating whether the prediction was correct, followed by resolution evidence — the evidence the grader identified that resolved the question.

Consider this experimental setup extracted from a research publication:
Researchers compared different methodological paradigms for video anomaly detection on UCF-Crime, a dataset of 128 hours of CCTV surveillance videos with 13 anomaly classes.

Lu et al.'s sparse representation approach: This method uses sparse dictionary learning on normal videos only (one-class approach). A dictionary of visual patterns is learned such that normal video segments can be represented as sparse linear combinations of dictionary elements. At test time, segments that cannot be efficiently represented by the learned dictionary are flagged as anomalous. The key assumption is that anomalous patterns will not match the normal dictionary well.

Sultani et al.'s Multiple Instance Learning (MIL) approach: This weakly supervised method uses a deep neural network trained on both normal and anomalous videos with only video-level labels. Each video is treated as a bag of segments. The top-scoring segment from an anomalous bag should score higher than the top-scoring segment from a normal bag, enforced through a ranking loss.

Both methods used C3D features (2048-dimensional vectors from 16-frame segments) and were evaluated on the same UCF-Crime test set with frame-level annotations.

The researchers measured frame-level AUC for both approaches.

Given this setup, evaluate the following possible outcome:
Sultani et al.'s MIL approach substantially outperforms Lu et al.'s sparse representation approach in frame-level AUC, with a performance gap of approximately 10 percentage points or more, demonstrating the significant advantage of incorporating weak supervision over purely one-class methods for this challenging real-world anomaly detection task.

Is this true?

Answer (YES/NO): YES